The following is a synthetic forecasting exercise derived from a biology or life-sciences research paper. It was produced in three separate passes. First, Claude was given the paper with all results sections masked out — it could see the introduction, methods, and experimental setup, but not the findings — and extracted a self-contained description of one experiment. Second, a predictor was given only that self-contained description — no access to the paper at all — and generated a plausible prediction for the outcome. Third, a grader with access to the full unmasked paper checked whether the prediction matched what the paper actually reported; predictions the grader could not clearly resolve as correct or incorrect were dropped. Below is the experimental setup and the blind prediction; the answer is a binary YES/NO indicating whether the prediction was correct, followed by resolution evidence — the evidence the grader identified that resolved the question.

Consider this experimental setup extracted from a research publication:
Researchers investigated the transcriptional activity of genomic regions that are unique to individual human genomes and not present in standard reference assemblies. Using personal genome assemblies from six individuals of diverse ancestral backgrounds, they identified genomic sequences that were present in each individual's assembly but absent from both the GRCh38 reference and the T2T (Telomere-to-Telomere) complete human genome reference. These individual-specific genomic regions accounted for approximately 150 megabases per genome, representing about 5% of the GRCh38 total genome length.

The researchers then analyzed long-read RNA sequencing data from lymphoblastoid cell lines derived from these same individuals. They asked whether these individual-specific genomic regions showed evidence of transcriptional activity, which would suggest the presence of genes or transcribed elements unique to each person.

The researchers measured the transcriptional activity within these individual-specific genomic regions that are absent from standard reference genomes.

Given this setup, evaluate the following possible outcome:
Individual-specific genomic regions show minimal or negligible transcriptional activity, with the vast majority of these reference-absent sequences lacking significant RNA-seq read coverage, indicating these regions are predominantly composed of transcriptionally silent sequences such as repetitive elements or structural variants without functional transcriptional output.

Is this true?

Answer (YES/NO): YES